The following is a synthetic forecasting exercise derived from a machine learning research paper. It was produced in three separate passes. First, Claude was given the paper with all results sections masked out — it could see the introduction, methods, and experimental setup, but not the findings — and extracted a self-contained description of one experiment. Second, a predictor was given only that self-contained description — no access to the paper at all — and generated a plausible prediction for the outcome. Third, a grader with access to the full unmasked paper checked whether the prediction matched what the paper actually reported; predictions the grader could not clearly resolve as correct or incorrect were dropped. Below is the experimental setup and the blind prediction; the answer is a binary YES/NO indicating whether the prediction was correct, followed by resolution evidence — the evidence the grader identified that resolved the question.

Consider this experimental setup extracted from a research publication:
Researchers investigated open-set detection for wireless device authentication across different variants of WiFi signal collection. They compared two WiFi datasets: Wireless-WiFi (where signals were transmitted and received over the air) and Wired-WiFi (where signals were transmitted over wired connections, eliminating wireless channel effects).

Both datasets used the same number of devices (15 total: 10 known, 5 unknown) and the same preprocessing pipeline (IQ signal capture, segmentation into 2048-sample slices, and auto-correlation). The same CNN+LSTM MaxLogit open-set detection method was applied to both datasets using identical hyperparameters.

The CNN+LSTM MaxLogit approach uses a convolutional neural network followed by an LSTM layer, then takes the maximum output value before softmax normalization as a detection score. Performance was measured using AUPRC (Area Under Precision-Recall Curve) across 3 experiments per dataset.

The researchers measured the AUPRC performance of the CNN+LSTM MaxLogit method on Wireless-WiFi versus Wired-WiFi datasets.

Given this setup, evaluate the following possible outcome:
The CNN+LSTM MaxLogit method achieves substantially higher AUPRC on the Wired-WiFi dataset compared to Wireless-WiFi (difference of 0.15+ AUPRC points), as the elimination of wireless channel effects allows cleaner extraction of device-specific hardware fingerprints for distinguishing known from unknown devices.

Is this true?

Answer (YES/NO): NO